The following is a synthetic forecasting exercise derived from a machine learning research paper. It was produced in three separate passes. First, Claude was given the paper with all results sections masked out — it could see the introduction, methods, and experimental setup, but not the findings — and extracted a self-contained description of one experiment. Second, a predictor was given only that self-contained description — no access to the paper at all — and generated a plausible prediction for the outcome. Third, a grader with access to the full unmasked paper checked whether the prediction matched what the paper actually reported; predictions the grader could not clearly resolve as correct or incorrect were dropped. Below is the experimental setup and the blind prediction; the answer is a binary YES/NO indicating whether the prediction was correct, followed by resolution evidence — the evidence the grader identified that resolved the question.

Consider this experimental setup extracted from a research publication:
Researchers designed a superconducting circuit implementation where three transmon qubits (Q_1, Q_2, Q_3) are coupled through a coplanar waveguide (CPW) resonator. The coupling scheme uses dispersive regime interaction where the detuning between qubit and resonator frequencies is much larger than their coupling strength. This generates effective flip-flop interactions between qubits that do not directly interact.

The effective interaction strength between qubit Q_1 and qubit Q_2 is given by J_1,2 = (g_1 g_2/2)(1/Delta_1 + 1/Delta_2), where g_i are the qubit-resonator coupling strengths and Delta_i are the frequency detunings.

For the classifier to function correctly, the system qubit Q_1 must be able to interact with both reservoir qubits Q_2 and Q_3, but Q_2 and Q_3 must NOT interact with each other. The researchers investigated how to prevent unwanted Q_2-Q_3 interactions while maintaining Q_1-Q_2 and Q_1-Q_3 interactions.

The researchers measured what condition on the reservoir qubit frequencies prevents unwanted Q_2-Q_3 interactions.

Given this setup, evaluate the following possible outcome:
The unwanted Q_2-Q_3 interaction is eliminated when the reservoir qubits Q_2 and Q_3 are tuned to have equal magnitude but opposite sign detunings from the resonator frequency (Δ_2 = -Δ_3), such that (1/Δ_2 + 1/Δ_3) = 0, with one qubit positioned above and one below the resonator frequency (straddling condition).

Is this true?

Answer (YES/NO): NO